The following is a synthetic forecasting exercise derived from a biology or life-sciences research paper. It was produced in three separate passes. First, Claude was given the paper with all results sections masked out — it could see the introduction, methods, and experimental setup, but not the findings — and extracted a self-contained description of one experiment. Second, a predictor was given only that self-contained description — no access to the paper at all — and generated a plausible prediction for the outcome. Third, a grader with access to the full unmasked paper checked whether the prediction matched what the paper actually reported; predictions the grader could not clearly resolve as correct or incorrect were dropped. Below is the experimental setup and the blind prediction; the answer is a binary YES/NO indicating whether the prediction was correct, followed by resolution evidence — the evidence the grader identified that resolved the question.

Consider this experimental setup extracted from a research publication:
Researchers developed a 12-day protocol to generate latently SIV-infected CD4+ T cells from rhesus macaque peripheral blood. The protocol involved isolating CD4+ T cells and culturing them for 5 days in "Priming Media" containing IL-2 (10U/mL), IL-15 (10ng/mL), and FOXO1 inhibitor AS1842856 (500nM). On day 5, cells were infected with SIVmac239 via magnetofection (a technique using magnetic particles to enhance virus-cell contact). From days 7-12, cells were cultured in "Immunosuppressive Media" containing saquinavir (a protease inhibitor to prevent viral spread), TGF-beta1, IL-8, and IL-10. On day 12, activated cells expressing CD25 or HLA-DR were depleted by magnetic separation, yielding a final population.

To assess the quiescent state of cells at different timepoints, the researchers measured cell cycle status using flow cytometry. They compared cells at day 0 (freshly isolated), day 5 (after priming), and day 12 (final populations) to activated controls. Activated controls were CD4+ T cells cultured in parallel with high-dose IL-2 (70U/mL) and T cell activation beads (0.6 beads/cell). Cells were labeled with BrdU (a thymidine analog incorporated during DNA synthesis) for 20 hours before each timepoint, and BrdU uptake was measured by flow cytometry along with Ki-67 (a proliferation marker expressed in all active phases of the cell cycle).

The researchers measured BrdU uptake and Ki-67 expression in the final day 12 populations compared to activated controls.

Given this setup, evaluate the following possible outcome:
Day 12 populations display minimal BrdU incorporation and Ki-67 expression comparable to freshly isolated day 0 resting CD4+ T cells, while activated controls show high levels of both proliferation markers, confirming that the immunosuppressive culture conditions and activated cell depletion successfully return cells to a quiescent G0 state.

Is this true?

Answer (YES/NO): YES